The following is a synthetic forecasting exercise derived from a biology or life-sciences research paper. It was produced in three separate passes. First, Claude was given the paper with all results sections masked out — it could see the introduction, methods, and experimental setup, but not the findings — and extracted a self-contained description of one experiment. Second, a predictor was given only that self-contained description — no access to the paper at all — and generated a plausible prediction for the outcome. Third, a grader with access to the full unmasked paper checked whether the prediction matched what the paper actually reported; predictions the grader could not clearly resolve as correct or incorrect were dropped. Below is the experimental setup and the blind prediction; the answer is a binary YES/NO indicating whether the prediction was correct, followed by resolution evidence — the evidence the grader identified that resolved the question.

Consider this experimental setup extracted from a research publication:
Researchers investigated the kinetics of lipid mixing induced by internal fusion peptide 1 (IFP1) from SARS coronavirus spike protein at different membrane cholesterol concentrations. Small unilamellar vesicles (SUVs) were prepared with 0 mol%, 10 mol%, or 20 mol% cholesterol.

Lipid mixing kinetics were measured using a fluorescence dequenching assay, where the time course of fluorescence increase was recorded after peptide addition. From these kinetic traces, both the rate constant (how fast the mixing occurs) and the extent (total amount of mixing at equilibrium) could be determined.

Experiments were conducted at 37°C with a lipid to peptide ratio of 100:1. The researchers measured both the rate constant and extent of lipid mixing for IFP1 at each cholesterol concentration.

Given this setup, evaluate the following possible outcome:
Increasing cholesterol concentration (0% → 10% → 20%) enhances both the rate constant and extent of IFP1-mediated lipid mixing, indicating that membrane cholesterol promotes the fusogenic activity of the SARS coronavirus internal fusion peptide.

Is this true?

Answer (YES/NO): YES